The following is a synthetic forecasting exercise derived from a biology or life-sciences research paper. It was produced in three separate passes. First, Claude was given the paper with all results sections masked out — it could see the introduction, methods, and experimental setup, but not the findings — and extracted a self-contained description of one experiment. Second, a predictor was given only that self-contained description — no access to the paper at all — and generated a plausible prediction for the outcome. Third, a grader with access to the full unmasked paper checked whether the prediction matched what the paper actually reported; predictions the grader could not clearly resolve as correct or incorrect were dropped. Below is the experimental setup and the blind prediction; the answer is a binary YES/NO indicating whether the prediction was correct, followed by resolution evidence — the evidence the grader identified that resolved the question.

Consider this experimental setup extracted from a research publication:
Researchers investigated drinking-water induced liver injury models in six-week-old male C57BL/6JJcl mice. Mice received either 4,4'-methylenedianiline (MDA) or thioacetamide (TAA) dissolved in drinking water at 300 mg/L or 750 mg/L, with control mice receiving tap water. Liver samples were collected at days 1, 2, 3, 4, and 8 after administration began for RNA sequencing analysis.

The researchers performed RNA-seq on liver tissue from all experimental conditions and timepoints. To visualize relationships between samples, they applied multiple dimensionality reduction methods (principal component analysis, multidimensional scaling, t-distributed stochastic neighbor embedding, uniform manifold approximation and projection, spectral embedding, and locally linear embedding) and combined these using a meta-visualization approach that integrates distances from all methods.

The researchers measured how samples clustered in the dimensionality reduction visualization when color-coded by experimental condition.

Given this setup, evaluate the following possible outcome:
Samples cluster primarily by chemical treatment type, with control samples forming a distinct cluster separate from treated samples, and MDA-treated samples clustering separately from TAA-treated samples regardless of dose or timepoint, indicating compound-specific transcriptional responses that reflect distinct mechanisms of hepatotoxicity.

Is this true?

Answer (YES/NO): NO